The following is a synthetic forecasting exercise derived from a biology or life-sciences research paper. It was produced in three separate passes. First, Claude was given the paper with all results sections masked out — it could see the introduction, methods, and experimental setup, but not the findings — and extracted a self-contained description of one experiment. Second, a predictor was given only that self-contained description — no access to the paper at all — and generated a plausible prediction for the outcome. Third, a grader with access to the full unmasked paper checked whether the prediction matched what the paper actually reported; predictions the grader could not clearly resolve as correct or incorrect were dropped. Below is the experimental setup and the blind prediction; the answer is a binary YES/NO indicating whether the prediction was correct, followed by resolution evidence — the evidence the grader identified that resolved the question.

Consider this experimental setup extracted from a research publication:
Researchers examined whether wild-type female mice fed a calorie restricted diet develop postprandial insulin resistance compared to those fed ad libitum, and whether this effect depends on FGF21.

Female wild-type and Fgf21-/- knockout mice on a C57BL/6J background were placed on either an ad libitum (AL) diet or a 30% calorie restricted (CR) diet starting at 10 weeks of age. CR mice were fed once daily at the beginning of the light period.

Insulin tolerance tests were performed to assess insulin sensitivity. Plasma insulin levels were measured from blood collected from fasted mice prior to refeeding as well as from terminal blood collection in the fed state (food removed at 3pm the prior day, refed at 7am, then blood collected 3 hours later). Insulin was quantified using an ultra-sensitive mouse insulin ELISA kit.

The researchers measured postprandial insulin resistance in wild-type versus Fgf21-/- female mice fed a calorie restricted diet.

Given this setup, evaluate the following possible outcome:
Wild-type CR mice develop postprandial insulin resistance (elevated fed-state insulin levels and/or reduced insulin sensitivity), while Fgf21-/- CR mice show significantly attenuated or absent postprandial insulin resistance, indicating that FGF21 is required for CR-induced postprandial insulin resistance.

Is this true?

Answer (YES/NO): YES